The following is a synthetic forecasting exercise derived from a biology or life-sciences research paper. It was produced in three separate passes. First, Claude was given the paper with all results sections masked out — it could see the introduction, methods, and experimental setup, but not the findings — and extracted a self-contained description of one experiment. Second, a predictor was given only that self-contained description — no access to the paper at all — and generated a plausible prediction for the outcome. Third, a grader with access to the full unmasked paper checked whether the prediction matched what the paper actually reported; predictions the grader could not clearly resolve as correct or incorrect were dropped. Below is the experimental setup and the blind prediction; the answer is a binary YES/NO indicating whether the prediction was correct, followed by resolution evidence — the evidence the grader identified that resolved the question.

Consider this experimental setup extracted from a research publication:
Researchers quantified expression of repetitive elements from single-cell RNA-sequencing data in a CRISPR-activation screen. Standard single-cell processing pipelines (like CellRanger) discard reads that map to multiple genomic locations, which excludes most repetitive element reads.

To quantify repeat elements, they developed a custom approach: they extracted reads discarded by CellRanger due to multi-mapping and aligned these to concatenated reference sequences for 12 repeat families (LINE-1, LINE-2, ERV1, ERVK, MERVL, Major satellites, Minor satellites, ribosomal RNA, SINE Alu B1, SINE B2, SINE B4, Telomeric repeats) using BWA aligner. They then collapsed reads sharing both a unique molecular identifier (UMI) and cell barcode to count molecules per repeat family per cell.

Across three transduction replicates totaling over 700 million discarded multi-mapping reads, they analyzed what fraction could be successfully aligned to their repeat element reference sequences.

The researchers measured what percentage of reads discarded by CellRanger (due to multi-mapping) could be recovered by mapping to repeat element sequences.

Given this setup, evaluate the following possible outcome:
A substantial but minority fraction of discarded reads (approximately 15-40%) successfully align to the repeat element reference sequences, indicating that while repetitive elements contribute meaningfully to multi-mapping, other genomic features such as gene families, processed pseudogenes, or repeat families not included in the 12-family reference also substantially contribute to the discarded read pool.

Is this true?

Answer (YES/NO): NO